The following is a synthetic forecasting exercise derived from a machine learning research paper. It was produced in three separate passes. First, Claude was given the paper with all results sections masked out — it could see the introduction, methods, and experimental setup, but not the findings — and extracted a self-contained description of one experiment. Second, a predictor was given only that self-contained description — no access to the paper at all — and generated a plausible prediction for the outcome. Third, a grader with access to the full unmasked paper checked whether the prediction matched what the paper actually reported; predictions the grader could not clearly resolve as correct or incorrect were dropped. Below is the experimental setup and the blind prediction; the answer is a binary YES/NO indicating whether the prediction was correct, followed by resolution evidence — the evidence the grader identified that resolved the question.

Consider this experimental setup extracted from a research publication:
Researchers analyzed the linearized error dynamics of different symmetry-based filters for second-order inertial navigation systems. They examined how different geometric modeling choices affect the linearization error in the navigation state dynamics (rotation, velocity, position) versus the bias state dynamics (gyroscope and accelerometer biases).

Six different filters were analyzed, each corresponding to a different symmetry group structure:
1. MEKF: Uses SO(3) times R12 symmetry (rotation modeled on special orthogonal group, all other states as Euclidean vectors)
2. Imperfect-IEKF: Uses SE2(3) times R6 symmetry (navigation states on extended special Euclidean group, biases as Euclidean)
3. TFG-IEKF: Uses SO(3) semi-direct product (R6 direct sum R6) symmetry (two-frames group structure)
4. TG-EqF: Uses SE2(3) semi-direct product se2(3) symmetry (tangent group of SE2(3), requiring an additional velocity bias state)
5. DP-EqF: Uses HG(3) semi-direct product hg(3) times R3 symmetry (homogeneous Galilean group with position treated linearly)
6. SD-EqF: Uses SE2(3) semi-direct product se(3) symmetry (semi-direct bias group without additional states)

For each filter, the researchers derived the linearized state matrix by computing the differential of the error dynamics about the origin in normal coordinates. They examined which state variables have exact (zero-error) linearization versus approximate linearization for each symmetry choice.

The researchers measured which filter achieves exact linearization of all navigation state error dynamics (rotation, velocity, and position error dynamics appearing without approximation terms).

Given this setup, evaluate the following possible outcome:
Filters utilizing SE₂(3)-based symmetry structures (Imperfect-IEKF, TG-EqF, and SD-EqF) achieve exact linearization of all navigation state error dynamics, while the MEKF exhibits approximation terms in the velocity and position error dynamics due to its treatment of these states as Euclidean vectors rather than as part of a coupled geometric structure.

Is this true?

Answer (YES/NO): NO